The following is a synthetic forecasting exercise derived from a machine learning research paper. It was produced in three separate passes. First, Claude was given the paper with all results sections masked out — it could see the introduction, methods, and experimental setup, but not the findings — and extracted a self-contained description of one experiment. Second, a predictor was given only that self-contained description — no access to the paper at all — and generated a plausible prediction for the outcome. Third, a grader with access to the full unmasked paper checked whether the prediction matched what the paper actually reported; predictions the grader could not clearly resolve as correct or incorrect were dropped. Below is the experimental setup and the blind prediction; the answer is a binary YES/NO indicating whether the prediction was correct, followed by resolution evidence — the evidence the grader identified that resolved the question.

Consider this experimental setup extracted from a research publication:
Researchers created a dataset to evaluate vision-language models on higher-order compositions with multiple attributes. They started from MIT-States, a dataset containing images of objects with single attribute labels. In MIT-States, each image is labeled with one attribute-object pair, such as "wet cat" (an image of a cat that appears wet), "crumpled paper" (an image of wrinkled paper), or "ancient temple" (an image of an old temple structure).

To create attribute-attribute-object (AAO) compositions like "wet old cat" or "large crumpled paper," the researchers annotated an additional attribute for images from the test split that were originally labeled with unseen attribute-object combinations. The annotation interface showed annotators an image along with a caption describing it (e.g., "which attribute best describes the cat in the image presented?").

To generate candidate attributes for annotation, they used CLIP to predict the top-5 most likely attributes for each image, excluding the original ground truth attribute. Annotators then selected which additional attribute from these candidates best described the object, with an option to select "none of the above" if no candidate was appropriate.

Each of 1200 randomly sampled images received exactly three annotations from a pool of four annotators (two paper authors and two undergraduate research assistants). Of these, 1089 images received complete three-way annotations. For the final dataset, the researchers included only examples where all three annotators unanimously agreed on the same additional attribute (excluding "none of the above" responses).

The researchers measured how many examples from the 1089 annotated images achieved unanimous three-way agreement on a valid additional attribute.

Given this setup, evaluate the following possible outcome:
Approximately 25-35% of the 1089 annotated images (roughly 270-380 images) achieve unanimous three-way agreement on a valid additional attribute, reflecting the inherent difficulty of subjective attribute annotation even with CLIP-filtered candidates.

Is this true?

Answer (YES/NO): NO